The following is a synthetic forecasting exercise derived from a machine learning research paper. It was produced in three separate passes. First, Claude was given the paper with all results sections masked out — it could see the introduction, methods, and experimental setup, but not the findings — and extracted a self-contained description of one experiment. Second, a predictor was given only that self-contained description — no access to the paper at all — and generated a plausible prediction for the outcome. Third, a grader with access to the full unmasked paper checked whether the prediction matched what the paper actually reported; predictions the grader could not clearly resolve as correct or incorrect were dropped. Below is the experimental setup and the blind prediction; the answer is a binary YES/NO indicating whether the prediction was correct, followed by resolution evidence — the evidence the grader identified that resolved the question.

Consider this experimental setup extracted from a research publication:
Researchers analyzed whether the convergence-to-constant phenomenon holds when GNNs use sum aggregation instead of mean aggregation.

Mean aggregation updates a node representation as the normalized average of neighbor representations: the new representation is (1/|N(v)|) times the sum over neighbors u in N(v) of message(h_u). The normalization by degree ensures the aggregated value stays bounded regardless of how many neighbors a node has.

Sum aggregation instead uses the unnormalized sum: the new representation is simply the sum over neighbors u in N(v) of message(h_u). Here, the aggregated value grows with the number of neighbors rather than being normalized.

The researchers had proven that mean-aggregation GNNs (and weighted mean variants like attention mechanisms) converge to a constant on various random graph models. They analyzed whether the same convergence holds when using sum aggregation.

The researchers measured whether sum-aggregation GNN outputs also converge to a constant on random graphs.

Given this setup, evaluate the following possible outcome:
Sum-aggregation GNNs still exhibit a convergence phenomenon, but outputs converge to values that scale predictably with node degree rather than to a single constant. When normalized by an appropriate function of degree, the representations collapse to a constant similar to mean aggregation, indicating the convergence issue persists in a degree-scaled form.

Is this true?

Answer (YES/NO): NO